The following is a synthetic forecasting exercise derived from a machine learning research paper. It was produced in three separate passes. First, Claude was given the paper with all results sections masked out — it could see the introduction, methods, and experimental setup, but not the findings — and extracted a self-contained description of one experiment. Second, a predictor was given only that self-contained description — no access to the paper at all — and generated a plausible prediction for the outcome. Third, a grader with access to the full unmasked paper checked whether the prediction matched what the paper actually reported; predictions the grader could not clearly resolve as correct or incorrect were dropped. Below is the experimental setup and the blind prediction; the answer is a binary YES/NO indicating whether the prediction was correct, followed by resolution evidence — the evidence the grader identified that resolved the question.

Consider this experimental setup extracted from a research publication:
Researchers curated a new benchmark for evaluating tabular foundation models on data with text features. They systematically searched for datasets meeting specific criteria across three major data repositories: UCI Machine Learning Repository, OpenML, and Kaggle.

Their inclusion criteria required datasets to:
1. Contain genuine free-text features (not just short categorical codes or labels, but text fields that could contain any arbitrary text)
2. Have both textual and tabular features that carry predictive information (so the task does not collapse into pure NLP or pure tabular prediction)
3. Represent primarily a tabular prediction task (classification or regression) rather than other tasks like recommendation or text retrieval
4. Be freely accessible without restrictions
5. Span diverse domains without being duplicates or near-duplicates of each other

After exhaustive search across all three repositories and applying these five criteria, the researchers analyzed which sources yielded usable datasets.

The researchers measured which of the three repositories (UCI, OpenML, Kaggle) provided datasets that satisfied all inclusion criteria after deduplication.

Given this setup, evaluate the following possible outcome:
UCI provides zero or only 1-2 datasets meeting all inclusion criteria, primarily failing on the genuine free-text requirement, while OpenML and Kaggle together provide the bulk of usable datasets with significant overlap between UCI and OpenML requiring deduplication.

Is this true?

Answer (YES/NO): NO